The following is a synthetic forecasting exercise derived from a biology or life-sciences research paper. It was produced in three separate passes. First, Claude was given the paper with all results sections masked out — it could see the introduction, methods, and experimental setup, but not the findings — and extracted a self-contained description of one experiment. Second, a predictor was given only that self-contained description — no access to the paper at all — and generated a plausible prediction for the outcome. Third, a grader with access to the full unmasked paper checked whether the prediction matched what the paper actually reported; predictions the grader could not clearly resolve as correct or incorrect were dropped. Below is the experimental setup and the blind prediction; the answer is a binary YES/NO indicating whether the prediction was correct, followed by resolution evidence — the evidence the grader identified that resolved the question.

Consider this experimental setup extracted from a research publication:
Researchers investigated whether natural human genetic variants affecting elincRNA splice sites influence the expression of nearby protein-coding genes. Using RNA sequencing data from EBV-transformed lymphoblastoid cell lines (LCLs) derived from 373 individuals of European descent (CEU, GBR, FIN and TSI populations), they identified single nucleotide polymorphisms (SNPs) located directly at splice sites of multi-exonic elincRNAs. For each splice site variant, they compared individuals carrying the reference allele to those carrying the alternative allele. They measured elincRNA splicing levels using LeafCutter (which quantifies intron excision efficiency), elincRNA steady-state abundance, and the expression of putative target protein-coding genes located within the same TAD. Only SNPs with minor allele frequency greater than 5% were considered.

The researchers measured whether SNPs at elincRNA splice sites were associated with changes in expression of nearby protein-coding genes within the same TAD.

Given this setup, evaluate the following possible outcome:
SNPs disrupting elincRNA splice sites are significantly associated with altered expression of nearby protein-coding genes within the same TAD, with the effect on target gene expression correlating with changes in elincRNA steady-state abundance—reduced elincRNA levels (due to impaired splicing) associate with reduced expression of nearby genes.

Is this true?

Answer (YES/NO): YES